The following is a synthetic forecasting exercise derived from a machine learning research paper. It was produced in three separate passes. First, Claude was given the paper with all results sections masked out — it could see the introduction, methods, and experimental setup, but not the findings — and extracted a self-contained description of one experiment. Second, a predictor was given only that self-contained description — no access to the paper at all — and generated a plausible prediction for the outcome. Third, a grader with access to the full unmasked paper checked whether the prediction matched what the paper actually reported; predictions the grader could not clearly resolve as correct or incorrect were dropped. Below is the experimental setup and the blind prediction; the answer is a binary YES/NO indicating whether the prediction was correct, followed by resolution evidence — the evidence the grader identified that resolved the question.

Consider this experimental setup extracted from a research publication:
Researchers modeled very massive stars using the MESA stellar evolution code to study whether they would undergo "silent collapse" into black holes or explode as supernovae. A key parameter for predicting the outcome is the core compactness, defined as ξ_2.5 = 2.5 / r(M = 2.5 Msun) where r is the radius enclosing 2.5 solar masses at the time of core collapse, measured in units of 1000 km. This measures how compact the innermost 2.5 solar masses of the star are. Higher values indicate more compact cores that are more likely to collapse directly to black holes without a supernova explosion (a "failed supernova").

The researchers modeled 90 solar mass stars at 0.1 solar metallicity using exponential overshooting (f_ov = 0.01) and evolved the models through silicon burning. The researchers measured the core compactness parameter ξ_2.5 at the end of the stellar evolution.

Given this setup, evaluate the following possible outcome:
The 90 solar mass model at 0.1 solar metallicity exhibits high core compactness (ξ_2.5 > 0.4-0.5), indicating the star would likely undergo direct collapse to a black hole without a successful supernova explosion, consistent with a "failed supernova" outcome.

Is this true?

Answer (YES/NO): YES